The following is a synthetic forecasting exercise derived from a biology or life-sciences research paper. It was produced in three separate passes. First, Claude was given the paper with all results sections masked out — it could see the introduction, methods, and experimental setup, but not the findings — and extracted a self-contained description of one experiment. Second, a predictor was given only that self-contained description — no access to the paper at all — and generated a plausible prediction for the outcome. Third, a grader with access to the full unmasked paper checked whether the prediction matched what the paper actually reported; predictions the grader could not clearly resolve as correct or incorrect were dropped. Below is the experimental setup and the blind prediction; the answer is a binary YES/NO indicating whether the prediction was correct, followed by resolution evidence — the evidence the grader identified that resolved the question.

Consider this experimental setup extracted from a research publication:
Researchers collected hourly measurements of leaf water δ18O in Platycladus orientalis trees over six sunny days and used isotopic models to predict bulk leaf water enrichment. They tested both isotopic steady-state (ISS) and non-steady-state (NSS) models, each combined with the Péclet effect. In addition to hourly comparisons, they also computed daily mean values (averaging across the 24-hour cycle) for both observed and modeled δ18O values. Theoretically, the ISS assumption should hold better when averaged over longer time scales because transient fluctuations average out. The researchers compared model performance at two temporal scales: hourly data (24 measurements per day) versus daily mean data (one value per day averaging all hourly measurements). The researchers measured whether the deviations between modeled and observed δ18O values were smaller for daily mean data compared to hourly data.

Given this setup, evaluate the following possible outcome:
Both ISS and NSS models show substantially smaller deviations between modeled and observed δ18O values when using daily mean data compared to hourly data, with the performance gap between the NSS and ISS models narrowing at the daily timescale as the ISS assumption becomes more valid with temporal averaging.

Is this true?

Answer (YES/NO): NO